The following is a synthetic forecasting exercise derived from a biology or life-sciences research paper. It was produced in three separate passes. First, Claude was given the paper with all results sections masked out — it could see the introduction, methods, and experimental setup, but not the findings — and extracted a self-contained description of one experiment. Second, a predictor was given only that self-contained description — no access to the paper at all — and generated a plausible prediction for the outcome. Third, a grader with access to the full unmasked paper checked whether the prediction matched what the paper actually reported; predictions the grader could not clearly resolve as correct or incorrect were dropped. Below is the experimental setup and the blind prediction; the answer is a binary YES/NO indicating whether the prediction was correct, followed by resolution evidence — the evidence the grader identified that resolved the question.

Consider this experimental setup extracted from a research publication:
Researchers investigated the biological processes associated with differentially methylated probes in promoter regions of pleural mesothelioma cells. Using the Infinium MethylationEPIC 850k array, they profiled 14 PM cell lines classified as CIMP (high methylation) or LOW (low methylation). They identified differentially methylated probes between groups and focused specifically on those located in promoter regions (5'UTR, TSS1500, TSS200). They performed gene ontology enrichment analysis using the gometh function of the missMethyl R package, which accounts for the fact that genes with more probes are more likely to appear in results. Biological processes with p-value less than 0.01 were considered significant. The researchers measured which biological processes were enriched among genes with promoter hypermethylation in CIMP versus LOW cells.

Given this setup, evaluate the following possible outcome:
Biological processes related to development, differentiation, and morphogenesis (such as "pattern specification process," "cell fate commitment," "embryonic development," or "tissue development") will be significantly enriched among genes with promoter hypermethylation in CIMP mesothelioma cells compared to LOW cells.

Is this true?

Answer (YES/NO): YES